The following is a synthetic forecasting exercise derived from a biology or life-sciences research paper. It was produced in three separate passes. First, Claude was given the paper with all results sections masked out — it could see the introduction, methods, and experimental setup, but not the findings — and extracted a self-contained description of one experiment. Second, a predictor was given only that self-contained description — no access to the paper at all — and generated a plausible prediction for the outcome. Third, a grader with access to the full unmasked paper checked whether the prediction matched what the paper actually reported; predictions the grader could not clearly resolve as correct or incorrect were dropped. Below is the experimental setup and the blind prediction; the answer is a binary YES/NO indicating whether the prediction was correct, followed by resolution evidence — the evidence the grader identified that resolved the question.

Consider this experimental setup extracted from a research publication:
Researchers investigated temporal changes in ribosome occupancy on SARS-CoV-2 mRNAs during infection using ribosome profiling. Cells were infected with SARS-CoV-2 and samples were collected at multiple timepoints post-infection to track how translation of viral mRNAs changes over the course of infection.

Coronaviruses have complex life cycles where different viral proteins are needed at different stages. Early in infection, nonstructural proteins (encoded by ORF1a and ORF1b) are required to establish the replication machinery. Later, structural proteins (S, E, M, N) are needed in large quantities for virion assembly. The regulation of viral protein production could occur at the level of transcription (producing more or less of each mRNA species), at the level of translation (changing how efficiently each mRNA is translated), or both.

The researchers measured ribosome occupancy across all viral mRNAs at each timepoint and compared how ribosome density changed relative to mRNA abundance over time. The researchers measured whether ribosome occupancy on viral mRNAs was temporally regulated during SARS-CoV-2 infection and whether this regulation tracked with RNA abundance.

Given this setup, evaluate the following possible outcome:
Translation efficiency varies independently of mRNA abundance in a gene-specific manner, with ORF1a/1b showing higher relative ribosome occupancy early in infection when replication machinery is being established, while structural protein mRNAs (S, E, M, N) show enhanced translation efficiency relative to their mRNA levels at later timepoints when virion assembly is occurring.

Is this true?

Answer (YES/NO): NO